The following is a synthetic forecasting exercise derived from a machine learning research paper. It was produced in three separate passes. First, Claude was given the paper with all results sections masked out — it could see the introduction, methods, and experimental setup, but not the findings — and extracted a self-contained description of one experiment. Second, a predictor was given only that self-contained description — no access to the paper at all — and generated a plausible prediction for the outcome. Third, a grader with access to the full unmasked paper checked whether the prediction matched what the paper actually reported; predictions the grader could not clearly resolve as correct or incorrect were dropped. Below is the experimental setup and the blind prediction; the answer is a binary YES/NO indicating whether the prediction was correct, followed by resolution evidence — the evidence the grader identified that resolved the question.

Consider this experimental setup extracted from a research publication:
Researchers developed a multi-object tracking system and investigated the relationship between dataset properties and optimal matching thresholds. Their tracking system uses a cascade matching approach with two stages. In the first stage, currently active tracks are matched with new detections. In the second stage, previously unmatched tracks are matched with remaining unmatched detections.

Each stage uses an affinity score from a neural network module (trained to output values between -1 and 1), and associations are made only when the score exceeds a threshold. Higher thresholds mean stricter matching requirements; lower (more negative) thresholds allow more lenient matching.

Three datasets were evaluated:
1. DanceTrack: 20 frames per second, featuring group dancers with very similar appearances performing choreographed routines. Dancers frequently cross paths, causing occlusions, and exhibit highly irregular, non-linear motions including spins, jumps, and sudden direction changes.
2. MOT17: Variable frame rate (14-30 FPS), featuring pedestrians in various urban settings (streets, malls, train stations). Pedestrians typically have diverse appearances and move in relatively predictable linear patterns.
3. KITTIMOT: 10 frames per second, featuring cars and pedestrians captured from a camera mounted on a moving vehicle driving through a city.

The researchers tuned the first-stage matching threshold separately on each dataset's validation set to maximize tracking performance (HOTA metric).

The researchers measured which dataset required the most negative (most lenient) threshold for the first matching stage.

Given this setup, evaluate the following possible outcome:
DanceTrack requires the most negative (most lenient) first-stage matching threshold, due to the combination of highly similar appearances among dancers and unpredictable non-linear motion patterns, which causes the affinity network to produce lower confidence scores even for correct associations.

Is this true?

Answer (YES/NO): YES